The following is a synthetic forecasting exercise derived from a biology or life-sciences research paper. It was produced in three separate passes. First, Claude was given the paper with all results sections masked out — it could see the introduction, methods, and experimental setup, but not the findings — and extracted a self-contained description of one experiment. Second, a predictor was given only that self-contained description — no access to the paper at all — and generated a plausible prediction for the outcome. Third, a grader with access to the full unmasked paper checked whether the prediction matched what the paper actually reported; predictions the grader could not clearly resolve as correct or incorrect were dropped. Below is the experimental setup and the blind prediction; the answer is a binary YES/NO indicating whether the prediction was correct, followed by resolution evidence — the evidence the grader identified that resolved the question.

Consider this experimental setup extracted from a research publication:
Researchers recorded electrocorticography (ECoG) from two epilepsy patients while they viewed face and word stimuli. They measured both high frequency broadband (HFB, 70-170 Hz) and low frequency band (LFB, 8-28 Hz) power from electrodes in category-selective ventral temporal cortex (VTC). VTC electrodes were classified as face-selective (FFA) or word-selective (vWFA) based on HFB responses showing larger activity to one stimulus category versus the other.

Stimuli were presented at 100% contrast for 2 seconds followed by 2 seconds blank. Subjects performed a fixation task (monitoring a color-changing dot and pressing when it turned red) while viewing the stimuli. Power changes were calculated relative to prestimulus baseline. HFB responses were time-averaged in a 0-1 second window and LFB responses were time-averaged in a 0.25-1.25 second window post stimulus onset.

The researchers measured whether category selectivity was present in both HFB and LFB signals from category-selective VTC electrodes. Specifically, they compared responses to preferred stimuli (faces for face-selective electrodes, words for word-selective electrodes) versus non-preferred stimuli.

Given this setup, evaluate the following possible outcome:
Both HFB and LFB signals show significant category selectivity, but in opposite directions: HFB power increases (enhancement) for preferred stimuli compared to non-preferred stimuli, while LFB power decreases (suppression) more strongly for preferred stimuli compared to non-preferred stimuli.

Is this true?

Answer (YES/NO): NO